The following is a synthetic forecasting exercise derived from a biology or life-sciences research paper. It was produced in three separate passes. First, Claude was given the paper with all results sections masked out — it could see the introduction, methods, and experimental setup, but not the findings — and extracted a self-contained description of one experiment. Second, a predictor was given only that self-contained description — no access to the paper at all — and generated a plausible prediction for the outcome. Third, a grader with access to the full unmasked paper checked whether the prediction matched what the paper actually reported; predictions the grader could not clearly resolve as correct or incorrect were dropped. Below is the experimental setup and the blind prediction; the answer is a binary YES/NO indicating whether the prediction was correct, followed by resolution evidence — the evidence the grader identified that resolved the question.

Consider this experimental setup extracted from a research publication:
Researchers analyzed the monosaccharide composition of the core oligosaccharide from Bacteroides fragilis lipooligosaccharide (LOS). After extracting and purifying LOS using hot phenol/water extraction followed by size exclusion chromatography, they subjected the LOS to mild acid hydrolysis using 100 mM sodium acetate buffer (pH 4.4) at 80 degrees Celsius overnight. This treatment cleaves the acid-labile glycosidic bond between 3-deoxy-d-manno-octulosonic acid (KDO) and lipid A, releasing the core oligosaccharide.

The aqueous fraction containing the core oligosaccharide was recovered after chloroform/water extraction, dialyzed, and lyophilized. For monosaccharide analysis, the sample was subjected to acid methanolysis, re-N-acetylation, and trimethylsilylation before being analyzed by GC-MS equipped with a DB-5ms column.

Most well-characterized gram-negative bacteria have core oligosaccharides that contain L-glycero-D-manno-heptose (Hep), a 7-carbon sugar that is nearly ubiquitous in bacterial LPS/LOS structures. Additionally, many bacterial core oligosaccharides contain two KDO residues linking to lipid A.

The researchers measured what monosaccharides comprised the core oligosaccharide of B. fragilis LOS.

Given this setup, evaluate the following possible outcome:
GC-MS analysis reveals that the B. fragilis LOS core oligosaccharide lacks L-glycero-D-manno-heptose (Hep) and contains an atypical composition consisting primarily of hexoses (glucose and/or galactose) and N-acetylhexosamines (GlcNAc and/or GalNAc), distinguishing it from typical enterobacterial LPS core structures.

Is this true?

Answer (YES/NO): NO